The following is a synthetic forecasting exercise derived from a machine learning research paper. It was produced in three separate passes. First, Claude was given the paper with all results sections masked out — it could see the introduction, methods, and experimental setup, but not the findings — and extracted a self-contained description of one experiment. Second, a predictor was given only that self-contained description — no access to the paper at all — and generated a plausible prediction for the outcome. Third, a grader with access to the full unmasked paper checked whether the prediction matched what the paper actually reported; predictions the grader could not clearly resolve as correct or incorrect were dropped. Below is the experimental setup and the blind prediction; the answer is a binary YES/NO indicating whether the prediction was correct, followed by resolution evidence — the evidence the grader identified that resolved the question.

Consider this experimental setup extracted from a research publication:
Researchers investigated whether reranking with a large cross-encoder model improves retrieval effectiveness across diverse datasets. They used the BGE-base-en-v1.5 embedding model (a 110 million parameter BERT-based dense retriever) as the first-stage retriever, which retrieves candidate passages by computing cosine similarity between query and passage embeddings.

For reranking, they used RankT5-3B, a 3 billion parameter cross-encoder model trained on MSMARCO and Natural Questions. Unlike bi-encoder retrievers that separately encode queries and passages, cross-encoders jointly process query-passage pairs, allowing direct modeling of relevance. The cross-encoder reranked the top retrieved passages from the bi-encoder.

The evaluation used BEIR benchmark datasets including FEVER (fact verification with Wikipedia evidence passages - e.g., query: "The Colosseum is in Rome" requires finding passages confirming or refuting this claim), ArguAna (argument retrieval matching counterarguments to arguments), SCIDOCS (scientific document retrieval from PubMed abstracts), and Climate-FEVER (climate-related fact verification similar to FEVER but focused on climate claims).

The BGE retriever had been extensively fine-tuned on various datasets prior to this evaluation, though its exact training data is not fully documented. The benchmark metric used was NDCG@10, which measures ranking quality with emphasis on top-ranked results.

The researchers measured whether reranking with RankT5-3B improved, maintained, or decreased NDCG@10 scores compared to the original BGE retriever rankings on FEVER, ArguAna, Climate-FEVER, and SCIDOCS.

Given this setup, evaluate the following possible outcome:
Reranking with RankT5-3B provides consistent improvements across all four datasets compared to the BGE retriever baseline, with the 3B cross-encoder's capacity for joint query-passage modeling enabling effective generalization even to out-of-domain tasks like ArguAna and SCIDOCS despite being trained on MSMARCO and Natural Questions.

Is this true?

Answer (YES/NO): NO